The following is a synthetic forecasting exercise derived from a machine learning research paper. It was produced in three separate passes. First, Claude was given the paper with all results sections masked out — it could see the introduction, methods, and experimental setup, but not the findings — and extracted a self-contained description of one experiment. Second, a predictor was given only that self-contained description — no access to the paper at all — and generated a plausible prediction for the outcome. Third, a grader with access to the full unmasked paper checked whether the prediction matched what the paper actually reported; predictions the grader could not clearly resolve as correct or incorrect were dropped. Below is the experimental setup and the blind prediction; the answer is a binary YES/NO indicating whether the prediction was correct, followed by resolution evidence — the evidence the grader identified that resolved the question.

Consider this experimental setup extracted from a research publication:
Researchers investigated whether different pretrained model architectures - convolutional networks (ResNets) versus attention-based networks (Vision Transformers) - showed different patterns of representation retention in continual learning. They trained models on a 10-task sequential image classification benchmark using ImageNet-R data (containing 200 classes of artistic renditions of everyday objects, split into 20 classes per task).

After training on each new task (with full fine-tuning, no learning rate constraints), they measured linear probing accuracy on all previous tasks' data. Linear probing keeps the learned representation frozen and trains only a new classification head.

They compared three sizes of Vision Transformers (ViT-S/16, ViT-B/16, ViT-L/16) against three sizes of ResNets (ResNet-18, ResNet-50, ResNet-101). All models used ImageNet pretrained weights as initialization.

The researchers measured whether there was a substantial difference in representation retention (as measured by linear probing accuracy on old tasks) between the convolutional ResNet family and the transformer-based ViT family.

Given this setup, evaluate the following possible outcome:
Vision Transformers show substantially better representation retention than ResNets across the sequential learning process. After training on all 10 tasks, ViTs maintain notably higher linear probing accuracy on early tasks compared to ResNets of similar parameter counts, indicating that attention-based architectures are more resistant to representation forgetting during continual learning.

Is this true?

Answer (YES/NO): NO